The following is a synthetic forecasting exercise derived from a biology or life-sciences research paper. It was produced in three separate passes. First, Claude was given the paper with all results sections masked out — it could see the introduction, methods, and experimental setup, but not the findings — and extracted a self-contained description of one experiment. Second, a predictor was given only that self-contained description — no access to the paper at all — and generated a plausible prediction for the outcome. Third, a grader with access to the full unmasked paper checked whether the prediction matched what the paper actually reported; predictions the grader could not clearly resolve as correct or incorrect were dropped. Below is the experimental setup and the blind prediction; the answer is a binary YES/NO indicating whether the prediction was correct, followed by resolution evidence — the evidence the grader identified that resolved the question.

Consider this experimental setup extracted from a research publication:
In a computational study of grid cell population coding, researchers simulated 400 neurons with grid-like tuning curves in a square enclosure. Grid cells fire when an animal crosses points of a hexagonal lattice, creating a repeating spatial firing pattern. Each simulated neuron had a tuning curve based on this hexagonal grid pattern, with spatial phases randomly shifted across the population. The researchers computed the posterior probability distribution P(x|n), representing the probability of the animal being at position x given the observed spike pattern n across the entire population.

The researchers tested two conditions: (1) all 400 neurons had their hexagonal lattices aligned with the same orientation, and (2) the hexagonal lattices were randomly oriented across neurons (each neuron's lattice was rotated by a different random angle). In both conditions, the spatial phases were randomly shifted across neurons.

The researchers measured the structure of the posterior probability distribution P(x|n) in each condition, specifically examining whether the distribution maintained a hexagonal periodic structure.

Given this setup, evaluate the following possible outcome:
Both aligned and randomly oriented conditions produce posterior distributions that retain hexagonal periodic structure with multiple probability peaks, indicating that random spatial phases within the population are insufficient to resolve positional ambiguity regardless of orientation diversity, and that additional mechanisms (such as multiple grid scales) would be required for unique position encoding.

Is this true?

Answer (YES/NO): NO